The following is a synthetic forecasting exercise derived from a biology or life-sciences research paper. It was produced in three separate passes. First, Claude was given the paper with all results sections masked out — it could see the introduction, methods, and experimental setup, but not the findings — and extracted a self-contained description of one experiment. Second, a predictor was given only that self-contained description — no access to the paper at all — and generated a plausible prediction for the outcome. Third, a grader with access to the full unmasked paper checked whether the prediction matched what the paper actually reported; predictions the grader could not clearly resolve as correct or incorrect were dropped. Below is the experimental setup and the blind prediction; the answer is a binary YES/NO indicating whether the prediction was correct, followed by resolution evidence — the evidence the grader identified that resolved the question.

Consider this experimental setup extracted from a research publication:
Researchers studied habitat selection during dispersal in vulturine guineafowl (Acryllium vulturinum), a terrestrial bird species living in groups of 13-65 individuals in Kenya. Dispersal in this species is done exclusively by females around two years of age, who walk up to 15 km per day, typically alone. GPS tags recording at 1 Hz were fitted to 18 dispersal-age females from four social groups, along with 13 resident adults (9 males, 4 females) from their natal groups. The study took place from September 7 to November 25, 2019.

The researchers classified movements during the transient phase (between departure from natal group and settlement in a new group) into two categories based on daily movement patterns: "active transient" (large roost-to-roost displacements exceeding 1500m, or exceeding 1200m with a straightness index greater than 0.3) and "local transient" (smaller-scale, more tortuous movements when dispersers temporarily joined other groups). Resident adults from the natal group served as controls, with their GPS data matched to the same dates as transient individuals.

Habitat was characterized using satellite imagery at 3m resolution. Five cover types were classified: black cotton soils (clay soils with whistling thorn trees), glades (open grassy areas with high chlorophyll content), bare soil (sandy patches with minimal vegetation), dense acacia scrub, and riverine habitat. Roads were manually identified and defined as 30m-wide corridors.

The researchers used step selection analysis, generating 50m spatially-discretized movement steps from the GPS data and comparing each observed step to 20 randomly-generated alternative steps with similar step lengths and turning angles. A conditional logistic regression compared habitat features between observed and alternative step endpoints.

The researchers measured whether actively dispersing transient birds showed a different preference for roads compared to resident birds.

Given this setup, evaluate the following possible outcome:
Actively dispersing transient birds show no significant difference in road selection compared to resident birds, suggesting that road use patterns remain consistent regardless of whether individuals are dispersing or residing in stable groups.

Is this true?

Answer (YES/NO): NO